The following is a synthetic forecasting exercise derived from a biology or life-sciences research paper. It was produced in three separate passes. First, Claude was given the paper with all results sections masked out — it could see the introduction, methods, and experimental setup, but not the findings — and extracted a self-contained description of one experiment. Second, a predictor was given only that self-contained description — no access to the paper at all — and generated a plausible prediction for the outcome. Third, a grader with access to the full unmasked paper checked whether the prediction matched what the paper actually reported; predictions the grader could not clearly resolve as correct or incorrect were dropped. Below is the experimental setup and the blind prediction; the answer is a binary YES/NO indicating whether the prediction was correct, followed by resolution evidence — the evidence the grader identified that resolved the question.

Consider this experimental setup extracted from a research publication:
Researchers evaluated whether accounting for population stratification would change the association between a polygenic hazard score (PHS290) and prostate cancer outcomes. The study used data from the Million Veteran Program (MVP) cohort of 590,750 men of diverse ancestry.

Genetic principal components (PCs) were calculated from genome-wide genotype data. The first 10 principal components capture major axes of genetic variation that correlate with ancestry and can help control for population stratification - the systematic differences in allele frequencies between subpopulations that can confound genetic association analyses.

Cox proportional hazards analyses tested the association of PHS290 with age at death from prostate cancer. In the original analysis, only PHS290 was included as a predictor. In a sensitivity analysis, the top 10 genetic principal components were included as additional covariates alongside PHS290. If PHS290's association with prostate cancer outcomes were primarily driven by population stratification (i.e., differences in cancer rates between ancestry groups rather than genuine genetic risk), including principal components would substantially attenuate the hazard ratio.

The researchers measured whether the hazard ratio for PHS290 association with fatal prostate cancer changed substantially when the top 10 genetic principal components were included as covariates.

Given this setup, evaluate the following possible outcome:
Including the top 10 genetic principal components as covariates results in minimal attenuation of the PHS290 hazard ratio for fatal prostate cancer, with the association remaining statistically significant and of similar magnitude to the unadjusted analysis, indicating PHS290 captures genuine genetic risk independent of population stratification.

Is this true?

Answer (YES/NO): YES